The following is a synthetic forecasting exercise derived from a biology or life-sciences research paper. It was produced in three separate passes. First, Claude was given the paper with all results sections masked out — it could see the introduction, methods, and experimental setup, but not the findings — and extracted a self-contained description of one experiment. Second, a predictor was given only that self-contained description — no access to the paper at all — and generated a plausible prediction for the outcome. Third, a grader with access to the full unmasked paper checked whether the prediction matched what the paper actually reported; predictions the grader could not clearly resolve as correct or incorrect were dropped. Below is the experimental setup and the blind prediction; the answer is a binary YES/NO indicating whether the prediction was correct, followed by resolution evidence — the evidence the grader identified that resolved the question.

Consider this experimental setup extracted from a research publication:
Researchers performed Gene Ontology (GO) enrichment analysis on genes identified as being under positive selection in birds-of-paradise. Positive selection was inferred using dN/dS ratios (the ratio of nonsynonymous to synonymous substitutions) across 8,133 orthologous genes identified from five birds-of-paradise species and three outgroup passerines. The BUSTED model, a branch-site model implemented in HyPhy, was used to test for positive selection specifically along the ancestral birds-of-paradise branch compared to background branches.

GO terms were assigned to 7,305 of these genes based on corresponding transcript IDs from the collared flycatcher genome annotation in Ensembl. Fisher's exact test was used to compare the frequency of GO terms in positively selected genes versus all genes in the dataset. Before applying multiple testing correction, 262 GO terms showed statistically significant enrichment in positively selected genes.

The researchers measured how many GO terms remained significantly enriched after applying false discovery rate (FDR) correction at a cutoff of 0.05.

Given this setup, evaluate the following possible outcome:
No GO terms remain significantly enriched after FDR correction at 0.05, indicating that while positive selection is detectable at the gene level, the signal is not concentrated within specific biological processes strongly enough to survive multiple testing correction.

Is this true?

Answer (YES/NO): NO